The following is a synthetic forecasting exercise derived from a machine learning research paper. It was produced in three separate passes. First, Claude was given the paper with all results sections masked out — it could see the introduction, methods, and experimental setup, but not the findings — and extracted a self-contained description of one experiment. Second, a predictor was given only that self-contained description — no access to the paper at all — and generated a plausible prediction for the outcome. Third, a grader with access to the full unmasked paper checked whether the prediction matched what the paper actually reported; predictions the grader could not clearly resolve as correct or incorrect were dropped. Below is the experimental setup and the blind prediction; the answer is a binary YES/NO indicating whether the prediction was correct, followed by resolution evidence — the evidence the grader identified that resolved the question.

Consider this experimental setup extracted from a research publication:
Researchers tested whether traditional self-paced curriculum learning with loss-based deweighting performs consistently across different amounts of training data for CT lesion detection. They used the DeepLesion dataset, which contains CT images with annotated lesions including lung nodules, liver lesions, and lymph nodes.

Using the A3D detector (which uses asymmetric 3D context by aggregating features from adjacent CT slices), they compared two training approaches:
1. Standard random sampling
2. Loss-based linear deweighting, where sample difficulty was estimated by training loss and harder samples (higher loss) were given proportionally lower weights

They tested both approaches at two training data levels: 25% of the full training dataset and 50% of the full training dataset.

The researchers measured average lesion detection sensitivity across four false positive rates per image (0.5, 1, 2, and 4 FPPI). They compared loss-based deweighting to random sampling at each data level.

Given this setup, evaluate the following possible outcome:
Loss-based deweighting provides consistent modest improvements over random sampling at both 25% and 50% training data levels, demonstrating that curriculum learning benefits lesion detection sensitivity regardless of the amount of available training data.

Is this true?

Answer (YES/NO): NO